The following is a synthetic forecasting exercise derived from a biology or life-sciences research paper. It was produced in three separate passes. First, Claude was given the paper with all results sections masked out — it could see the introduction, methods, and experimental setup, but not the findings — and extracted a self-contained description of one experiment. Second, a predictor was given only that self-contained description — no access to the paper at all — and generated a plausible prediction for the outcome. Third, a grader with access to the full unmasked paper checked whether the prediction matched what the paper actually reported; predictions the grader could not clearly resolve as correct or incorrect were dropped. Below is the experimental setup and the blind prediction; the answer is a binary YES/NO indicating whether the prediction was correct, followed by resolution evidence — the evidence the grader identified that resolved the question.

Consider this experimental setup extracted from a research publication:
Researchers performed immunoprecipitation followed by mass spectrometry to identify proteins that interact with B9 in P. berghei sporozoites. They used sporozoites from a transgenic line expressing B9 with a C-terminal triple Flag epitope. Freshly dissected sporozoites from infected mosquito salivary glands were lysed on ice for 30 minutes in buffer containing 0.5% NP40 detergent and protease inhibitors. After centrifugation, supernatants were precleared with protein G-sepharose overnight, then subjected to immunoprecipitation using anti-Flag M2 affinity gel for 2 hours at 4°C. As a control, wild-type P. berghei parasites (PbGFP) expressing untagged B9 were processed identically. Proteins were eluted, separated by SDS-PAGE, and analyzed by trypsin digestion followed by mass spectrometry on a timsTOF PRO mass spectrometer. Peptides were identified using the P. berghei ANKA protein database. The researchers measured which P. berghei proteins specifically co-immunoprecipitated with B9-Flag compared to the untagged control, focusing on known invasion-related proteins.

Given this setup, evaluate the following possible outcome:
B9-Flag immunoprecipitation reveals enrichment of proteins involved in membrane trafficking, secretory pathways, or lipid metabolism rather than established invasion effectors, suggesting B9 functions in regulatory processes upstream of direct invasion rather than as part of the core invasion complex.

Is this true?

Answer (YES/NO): NO